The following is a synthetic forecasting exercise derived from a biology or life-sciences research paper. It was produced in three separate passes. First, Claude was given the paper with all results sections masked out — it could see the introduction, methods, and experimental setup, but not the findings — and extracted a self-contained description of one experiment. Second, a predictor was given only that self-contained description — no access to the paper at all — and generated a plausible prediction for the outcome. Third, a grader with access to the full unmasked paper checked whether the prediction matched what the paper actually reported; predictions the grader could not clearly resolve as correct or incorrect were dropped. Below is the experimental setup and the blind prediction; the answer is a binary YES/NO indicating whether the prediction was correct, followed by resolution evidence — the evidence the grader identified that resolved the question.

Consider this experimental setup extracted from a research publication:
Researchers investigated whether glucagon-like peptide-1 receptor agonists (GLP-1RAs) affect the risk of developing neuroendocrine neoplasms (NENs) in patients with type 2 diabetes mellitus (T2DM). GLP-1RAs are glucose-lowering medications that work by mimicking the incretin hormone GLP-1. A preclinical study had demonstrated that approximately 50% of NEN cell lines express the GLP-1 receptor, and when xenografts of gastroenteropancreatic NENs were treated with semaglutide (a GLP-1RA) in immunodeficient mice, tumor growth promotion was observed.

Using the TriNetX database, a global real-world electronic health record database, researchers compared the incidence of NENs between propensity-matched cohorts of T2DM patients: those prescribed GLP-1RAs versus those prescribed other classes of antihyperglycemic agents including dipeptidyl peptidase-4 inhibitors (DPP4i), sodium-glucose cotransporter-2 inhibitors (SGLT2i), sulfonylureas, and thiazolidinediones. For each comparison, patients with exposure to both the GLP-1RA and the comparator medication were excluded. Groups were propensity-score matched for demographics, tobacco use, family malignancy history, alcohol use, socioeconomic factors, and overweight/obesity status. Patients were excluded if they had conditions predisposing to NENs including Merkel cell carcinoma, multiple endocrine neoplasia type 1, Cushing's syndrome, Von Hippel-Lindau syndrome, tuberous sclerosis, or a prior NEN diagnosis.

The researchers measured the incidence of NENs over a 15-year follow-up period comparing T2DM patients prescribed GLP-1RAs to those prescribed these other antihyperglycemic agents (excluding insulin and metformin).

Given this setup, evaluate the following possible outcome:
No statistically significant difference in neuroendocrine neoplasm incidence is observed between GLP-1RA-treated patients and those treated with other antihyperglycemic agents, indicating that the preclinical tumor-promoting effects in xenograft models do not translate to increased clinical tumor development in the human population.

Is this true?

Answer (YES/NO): YES